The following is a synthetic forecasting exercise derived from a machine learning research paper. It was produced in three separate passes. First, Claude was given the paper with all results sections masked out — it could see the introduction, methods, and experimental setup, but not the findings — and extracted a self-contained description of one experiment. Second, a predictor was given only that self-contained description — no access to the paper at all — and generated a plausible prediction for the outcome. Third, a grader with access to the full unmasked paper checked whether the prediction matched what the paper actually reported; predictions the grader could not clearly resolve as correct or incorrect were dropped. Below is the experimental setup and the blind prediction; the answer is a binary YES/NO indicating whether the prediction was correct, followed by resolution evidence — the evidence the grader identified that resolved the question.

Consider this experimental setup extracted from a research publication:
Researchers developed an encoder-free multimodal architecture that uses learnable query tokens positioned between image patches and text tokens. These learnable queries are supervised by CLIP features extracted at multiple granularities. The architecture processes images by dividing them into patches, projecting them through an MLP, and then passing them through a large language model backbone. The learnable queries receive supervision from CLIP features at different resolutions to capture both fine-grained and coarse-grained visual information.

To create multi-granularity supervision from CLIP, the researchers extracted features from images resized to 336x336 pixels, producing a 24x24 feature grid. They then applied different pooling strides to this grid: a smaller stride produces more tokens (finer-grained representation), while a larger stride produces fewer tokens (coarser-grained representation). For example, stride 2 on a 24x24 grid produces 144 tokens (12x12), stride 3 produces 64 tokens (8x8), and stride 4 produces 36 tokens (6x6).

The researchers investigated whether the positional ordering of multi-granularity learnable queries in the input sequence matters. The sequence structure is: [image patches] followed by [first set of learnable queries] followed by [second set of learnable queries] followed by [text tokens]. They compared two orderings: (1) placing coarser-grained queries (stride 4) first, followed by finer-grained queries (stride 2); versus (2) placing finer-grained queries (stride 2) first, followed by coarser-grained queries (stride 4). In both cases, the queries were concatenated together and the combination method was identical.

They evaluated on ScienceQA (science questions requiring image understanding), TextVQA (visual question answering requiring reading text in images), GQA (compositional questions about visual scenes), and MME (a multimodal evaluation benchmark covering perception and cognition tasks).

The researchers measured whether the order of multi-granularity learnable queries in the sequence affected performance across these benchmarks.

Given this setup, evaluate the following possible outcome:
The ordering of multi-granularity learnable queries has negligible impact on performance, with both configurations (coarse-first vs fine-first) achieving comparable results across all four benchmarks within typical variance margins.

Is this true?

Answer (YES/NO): NO